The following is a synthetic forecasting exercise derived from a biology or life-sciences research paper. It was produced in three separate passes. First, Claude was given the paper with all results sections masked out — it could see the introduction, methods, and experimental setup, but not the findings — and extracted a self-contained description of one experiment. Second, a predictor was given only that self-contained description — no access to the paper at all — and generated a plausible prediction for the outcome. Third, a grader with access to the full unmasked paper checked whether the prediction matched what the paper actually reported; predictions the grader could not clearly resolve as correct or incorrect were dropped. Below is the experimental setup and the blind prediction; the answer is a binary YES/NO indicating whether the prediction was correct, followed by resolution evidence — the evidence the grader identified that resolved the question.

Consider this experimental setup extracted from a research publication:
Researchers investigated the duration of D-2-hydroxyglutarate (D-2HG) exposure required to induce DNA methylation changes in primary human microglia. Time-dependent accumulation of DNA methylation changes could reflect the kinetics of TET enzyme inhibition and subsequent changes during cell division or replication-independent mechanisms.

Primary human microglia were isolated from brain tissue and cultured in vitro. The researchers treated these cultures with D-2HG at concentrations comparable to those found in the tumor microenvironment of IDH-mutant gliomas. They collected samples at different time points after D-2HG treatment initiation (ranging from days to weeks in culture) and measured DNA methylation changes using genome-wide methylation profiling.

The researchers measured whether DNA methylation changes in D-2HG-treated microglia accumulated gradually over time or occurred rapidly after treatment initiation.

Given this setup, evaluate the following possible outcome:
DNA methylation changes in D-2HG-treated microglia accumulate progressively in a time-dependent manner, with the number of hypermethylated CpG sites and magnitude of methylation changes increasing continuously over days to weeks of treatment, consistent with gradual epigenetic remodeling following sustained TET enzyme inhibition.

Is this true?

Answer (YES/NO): YES